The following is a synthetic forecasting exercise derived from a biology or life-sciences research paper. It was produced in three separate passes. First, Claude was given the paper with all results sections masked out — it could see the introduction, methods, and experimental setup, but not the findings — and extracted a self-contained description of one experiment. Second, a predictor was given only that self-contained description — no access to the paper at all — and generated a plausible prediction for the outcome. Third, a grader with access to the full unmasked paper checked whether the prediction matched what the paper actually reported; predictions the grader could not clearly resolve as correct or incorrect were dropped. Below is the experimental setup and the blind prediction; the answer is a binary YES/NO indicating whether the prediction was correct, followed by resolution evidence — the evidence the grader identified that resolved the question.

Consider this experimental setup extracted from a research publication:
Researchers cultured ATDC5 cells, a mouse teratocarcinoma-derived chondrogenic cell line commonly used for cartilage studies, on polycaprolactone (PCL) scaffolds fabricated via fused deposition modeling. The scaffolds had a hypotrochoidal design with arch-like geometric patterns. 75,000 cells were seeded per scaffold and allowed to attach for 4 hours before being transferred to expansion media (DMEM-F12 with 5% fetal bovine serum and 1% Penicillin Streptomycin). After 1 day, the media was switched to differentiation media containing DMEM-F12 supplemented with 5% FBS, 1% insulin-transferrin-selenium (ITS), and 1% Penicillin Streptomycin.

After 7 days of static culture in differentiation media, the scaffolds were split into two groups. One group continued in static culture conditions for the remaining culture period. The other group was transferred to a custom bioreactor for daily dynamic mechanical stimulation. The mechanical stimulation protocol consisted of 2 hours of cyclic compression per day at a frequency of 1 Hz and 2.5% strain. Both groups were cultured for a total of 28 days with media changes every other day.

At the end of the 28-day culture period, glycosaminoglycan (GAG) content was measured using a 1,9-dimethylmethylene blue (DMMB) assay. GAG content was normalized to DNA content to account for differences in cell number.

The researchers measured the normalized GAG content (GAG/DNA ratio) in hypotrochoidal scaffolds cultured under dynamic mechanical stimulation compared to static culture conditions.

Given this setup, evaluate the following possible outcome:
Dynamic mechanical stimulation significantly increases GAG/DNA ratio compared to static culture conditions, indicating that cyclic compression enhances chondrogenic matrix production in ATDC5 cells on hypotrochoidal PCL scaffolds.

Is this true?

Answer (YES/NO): NO